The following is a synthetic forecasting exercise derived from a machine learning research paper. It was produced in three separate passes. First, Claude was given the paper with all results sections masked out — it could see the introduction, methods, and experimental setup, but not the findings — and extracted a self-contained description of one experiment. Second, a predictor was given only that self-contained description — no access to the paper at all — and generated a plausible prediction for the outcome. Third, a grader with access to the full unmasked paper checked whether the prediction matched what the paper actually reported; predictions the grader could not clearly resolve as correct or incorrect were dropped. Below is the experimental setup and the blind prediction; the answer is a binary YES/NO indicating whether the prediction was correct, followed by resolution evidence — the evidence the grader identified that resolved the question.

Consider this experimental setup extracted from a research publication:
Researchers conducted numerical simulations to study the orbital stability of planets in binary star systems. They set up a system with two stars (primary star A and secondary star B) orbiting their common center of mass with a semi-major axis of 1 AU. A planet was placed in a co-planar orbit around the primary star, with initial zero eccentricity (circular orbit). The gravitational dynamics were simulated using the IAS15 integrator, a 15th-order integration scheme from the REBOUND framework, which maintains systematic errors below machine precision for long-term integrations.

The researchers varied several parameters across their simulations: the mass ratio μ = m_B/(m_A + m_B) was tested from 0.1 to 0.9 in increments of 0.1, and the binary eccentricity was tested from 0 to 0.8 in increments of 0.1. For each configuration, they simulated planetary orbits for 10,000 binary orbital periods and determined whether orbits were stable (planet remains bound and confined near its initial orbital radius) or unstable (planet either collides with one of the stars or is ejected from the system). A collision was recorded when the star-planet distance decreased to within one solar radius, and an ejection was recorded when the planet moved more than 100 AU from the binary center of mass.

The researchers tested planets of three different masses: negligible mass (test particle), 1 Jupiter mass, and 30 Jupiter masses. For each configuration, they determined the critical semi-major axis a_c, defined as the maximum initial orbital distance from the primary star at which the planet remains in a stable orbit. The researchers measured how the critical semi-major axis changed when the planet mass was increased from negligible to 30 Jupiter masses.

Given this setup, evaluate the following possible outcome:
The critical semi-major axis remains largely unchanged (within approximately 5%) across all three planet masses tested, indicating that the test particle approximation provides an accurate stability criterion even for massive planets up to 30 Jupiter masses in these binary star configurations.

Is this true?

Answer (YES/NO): YES